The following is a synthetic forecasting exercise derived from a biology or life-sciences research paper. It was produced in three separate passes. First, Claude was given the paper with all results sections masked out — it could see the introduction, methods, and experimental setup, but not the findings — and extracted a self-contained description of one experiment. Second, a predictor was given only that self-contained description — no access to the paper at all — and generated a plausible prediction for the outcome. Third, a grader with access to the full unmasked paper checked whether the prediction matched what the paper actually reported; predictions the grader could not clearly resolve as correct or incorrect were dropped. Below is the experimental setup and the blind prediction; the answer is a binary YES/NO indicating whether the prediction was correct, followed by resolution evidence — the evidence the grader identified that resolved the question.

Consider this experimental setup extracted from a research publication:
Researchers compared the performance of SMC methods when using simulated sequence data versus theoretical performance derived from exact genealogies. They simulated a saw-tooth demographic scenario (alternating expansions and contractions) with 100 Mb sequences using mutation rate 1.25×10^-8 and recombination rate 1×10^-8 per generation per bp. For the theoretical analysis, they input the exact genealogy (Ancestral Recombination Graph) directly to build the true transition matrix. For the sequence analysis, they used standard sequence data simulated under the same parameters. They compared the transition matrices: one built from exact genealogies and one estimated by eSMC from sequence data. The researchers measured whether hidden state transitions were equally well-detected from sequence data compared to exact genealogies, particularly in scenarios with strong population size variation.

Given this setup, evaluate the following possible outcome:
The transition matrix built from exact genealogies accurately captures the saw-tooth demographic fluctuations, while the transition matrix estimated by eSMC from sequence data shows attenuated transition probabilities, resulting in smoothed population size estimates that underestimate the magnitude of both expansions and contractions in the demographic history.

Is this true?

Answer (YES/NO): YES